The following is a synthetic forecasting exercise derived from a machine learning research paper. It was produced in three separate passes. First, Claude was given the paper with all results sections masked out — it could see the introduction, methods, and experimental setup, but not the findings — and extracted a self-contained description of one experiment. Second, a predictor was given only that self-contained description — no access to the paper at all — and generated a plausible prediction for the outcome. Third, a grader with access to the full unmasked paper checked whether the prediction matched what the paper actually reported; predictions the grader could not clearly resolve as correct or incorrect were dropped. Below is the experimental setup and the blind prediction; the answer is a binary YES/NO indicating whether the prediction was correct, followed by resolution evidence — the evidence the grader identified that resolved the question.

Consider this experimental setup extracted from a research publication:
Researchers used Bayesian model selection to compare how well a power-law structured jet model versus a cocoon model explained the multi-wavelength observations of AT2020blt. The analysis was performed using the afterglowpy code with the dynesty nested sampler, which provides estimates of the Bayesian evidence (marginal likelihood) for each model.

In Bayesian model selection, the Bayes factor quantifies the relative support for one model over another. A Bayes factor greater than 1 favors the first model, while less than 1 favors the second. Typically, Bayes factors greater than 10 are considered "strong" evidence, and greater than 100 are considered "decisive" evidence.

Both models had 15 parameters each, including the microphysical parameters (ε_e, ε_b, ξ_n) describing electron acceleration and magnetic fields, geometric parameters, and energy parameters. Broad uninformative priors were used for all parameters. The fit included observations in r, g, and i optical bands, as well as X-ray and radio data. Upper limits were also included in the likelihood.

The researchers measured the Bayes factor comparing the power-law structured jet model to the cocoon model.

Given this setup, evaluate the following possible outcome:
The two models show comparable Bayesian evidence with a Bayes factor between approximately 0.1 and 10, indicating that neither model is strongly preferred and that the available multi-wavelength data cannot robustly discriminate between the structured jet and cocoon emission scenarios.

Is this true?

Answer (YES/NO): NO